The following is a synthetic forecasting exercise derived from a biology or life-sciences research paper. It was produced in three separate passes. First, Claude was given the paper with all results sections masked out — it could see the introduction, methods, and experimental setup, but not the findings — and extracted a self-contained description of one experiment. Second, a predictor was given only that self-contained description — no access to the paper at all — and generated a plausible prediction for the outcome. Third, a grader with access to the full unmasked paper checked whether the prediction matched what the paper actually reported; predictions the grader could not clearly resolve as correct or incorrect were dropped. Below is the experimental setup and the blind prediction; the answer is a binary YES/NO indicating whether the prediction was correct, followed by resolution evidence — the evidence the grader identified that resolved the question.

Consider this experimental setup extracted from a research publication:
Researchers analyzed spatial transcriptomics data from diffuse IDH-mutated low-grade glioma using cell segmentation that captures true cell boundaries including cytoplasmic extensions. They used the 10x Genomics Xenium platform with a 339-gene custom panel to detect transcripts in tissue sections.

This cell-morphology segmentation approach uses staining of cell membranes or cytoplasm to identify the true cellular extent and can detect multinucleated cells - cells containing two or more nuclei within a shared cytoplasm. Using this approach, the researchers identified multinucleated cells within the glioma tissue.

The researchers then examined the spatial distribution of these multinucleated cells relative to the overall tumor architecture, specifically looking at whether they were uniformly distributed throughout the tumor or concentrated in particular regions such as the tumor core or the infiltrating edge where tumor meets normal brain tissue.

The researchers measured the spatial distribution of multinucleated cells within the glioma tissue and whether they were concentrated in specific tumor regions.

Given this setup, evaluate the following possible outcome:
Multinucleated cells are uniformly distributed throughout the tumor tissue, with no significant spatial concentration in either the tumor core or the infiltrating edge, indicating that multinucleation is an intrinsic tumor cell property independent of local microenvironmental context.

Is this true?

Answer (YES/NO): NO